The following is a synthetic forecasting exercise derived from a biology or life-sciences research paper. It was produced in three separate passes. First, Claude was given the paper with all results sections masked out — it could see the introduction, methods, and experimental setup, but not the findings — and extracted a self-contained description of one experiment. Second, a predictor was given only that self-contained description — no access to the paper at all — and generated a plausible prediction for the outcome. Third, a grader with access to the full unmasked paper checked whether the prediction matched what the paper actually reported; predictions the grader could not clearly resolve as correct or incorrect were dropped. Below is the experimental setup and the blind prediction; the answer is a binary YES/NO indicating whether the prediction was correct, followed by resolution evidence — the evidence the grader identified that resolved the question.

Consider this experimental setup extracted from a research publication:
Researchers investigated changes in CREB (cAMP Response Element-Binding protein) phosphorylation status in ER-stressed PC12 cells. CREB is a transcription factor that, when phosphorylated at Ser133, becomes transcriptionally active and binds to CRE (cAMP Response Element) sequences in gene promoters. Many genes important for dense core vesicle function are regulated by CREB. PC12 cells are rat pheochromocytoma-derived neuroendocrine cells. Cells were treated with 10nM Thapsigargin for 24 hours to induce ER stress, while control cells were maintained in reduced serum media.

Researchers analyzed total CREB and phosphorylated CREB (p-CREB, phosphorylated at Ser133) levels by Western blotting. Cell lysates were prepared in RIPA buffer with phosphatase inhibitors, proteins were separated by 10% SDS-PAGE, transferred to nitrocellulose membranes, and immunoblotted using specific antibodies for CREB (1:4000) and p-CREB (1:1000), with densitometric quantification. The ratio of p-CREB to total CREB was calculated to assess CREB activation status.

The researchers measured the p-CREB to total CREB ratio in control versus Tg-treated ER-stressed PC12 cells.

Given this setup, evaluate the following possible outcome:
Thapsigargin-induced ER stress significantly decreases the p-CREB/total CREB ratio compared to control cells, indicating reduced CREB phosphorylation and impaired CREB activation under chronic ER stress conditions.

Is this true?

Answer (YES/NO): NO